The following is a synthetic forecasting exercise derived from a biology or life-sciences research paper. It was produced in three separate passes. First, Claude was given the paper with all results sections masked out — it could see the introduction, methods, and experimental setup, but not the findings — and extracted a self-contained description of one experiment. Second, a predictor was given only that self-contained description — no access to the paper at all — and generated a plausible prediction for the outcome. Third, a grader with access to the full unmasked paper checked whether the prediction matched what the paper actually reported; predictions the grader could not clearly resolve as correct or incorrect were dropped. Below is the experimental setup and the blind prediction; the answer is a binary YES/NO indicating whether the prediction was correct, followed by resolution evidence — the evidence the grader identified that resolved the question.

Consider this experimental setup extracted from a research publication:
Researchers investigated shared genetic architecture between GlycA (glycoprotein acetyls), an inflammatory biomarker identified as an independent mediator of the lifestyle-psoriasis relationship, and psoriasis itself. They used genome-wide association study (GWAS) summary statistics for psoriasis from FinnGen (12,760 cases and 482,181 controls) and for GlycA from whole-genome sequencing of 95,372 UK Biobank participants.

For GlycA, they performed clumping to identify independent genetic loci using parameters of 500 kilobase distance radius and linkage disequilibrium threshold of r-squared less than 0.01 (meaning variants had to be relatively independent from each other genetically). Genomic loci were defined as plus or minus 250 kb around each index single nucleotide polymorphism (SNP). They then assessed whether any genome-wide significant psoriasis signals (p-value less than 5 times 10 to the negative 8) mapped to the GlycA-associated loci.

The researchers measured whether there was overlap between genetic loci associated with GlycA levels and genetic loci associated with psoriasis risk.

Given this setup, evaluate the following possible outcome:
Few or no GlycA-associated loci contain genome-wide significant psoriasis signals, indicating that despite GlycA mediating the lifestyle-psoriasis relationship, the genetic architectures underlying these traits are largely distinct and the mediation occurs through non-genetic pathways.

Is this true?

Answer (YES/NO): NO